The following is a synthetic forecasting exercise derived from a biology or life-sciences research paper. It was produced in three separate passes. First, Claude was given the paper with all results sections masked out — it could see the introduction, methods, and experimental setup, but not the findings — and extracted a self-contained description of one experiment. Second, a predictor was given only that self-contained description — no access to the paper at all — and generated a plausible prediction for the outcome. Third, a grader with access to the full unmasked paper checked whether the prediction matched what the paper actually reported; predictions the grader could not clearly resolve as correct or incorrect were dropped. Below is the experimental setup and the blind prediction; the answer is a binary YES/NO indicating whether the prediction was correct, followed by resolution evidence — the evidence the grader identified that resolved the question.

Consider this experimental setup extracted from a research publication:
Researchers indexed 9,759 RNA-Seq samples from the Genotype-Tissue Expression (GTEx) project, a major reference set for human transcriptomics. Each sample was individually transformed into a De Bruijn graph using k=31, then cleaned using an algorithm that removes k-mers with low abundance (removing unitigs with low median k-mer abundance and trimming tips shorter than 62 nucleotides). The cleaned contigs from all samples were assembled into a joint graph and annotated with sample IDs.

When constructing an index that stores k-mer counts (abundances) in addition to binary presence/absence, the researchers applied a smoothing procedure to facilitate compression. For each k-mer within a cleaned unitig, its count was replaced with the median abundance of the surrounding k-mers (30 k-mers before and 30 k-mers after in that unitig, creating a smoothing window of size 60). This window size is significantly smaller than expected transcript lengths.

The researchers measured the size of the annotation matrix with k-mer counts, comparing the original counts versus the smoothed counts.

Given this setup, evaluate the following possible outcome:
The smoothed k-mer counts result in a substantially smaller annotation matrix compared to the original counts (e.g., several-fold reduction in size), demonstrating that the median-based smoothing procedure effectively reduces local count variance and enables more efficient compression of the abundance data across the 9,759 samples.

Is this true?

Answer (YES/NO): YES